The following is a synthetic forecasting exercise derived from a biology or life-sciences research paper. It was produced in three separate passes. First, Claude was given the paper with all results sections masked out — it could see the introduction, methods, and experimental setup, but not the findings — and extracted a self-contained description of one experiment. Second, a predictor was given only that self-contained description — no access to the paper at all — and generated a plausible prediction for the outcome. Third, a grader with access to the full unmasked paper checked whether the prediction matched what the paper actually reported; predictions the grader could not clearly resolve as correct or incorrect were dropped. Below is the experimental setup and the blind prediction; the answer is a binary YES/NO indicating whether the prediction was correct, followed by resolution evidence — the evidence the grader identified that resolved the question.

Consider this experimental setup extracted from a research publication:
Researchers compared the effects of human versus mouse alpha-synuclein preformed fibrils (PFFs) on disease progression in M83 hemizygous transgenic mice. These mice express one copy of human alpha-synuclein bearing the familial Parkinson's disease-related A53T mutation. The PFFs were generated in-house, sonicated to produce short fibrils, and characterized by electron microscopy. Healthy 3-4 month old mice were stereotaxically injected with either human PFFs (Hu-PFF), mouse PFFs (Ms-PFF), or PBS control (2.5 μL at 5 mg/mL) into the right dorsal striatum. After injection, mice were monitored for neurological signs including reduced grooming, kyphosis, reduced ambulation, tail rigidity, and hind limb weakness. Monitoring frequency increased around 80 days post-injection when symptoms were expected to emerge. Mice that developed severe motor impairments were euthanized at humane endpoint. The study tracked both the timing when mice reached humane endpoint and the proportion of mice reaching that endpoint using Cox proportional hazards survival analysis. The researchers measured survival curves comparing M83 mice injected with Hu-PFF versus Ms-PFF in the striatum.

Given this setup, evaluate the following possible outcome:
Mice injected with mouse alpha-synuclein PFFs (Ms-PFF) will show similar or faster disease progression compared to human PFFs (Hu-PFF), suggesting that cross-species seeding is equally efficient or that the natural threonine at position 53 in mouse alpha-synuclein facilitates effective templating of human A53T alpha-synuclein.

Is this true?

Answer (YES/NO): YES